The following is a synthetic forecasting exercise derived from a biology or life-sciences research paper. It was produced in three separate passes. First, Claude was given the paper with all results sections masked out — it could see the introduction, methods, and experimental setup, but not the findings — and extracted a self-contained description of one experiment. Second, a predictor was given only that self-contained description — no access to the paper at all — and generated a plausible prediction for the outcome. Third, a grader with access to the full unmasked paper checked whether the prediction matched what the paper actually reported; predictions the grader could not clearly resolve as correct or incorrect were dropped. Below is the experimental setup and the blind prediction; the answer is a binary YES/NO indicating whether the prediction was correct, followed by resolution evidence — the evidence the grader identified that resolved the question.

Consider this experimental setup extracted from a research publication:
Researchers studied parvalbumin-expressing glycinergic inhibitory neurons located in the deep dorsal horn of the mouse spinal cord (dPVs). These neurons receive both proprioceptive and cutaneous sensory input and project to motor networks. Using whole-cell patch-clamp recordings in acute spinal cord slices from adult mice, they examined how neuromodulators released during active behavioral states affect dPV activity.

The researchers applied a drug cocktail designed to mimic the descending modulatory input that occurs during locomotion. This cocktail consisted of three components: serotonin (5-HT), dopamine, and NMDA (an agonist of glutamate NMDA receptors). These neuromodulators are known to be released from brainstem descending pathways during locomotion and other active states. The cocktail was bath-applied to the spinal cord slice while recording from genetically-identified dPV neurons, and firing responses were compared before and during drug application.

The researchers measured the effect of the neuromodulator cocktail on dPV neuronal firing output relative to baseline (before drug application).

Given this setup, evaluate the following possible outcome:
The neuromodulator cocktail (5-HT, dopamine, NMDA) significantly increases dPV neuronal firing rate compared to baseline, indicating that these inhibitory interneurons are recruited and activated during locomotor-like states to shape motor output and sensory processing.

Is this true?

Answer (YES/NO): YES